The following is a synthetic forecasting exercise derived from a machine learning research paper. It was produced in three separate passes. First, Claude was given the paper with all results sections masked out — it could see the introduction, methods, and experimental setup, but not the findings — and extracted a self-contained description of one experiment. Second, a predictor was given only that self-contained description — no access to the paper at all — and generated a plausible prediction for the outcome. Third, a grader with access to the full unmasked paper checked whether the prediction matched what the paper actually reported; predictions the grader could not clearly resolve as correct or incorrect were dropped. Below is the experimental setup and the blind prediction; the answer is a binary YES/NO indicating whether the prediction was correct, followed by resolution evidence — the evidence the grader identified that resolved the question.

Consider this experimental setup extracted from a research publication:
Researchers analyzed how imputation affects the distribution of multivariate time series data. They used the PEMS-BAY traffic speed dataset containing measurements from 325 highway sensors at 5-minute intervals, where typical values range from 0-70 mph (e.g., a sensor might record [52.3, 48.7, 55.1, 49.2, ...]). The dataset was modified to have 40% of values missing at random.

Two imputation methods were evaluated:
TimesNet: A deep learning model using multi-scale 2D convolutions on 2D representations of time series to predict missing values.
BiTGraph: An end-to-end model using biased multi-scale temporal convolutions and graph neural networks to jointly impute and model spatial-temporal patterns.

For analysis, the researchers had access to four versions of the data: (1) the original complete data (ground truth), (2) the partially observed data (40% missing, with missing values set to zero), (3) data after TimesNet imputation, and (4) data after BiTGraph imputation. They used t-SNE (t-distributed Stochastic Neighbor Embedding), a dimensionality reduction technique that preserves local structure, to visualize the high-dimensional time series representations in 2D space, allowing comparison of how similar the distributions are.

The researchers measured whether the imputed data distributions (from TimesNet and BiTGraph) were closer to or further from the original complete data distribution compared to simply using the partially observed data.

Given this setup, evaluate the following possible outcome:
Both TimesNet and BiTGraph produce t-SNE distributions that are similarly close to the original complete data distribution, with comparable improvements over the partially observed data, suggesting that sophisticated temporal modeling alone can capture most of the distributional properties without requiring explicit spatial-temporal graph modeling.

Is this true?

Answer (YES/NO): NO